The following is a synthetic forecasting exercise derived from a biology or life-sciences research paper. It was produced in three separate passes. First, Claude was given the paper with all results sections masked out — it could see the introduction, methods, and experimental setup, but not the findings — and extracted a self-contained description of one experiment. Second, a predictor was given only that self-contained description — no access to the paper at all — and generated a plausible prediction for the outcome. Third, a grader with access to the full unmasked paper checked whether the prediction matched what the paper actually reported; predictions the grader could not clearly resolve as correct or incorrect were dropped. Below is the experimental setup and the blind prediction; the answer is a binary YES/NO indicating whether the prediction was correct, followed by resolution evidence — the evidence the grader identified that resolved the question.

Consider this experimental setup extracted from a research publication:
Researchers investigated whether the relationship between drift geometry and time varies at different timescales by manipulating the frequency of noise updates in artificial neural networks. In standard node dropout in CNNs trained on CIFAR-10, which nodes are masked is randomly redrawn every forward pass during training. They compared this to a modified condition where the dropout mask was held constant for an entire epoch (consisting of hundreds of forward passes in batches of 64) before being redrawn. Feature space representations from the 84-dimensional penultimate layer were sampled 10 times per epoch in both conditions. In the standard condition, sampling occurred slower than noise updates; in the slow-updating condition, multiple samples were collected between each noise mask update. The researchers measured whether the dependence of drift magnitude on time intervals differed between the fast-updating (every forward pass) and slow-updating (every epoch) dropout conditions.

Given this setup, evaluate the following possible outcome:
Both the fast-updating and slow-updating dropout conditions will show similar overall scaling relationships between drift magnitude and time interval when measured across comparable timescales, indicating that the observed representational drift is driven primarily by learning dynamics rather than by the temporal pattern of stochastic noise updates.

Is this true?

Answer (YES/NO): NO